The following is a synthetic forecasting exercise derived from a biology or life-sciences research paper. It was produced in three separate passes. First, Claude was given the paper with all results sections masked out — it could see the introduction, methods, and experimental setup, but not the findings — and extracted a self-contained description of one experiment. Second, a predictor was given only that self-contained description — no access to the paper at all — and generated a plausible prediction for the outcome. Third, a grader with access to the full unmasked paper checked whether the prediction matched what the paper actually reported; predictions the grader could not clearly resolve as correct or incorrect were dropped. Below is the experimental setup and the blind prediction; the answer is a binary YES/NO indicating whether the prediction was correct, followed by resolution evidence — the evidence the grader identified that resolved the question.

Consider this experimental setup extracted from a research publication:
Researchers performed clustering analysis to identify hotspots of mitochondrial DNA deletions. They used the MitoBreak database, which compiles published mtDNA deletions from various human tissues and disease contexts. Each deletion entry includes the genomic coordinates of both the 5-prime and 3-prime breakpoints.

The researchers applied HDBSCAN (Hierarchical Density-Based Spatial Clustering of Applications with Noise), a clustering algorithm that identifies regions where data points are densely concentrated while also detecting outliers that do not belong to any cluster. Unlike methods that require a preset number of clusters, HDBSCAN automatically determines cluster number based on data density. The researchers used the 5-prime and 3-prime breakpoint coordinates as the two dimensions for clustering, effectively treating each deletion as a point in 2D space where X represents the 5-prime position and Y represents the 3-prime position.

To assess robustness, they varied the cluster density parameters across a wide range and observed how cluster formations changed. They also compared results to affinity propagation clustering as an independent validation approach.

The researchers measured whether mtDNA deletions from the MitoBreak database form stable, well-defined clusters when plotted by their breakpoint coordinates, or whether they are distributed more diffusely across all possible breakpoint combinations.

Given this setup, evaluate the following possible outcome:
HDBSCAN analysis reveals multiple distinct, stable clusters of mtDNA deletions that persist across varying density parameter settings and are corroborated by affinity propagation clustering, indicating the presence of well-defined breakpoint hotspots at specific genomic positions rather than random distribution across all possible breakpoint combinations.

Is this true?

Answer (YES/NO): YES